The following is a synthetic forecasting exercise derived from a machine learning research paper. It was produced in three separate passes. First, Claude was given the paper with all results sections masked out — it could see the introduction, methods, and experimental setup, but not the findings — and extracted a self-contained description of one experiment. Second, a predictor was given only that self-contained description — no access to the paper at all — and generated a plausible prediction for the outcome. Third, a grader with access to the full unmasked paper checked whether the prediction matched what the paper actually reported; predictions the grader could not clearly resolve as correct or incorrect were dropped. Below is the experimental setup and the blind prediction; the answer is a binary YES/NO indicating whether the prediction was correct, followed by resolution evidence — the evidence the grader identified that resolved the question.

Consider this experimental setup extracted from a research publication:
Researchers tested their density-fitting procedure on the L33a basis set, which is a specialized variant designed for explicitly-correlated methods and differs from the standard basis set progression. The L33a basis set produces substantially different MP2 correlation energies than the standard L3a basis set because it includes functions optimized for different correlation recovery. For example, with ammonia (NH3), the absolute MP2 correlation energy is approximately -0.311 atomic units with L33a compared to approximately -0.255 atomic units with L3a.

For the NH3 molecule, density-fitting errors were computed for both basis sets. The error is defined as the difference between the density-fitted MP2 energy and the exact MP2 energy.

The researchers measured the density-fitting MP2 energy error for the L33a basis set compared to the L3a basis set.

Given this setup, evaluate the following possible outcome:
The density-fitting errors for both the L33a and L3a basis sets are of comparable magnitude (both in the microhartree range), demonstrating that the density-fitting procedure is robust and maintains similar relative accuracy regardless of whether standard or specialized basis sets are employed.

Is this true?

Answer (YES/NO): YES